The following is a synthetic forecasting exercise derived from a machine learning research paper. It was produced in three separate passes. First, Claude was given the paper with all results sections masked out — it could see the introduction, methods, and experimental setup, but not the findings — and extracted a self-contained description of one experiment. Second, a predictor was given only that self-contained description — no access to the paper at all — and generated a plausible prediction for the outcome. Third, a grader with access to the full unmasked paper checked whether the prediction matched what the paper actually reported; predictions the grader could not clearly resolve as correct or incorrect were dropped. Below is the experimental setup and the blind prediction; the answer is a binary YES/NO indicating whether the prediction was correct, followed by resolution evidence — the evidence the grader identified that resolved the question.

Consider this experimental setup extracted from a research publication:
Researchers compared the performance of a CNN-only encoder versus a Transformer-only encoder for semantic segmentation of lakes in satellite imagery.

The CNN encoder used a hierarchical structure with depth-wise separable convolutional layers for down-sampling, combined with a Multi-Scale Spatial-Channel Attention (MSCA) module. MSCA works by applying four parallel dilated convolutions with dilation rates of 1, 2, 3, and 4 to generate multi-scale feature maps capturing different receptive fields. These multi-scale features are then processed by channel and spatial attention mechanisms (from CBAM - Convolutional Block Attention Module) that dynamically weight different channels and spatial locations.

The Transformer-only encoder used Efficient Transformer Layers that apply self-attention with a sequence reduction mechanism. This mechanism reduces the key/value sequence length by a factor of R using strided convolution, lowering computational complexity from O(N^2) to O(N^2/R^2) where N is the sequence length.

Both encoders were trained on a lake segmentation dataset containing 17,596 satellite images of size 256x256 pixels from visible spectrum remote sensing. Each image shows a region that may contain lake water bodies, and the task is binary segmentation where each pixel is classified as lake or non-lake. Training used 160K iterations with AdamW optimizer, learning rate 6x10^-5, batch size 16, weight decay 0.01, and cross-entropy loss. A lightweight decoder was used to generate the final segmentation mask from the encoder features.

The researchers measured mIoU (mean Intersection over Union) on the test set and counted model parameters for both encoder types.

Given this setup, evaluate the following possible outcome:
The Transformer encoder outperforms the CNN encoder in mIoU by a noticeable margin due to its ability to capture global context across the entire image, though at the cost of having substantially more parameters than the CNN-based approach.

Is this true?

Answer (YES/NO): YES